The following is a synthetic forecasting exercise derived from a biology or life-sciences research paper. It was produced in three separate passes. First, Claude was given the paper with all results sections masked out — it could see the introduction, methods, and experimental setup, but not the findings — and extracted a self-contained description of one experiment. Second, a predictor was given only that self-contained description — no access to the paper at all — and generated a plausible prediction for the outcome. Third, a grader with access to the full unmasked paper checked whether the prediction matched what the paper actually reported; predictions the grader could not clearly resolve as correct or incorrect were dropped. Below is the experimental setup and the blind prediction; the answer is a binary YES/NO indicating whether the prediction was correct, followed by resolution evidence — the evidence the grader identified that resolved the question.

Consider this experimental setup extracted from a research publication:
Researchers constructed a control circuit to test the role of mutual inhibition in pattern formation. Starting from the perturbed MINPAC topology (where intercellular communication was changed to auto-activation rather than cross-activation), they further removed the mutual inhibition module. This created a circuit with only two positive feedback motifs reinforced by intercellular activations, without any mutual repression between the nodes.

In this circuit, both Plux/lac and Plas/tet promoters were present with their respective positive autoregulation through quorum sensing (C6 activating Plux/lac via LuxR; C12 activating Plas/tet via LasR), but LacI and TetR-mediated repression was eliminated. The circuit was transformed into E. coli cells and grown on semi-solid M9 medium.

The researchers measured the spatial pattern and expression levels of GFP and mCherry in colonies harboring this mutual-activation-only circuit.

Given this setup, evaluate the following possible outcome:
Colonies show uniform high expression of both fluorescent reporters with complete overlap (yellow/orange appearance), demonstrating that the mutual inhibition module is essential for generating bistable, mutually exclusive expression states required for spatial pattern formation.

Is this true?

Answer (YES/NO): YES